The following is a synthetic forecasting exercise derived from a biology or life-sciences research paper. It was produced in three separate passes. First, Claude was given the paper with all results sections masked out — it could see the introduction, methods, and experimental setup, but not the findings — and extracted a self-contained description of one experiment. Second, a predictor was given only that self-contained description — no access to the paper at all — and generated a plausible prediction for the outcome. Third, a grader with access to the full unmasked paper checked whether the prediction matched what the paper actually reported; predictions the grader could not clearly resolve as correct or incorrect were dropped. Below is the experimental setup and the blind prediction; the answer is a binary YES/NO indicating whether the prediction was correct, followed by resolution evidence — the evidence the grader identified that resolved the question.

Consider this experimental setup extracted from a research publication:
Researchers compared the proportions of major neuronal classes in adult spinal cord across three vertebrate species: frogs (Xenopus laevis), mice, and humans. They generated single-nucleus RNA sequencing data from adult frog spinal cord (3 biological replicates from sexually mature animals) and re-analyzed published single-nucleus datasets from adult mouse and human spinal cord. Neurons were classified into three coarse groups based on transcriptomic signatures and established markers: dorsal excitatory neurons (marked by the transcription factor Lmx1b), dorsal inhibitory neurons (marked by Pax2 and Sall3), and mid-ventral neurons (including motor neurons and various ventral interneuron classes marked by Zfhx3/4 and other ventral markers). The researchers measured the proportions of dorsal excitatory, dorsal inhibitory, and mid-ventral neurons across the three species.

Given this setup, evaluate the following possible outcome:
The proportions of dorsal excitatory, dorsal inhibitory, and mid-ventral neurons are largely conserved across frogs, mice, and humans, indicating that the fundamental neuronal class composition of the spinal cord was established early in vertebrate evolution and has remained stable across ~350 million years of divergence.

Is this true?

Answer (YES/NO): NO